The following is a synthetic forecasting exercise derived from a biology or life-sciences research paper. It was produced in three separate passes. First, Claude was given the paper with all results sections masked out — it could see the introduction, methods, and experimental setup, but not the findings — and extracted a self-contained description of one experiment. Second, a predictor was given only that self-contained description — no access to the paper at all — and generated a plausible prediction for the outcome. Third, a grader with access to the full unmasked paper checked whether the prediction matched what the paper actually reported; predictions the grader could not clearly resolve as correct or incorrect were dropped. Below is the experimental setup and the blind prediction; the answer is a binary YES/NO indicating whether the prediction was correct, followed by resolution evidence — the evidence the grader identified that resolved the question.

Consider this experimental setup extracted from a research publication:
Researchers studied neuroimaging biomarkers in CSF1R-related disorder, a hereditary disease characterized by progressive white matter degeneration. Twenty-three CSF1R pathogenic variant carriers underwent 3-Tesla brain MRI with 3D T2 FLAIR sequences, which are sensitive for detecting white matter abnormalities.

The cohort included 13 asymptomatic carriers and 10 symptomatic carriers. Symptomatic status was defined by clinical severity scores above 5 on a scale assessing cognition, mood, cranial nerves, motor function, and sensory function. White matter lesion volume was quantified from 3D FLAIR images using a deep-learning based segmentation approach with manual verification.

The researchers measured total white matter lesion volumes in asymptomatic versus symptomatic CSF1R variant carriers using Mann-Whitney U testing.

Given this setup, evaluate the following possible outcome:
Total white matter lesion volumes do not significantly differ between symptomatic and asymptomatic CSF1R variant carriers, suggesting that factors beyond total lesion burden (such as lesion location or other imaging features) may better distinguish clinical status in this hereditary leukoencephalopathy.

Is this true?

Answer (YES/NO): NO